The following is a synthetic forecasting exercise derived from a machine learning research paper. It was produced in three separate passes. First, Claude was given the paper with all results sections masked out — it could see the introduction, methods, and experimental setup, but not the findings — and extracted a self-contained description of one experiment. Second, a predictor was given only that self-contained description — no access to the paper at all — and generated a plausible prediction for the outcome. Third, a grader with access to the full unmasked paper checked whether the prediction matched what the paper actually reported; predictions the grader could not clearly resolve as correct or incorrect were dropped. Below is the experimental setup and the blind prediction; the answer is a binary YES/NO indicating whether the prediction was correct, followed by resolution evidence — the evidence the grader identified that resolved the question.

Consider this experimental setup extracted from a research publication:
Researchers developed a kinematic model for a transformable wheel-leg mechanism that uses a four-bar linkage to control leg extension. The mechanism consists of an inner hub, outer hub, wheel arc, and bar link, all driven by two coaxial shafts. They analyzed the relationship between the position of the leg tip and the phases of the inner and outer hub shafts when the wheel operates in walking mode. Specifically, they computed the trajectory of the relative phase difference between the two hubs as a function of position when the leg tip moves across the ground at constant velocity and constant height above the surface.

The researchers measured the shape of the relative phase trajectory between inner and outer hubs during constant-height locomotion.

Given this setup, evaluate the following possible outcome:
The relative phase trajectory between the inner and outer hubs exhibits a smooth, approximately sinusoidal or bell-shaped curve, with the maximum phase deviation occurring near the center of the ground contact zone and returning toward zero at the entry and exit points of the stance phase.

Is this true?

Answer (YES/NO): NO